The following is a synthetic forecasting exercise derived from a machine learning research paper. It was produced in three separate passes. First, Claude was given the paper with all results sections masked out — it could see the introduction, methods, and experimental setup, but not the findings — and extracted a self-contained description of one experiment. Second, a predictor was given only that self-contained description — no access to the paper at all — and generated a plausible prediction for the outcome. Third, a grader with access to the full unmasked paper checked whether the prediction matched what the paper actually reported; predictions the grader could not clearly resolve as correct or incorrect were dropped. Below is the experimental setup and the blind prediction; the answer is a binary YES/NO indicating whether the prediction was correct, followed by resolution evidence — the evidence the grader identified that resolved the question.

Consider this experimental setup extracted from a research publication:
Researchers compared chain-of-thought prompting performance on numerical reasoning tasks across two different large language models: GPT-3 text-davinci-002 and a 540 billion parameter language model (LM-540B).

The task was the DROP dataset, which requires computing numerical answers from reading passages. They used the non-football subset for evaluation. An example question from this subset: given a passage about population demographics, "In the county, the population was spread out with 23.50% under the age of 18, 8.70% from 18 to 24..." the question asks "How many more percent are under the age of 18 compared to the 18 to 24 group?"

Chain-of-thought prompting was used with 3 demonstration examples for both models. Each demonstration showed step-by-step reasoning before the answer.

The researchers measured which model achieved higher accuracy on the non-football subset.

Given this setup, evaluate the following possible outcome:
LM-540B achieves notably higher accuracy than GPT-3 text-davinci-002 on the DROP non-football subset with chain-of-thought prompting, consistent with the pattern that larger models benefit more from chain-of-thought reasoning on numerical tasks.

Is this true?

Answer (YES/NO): NO